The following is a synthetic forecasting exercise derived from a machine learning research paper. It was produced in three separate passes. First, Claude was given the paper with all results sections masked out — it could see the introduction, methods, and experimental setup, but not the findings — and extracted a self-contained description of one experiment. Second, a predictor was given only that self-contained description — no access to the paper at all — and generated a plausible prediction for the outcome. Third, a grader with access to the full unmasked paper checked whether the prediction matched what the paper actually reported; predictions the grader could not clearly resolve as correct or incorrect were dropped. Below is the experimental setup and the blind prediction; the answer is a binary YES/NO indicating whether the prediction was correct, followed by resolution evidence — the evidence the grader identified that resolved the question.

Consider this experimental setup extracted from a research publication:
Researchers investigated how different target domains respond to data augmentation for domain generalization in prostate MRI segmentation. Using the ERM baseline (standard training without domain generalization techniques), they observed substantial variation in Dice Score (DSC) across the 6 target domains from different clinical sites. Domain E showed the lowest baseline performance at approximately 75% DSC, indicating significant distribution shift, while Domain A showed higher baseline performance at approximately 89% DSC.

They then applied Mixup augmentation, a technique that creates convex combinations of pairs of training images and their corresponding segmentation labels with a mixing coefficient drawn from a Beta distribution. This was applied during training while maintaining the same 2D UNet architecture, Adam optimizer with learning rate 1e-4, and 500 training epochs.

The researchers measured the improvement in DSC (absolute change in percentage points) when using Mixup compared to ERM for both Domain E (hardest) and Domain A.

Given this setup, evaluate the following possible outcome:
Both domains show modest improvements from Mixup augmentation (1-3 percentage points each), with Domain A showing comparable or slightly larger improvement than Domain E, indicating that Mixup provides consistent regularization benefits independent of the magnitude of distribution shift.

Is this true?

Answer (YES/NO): NO